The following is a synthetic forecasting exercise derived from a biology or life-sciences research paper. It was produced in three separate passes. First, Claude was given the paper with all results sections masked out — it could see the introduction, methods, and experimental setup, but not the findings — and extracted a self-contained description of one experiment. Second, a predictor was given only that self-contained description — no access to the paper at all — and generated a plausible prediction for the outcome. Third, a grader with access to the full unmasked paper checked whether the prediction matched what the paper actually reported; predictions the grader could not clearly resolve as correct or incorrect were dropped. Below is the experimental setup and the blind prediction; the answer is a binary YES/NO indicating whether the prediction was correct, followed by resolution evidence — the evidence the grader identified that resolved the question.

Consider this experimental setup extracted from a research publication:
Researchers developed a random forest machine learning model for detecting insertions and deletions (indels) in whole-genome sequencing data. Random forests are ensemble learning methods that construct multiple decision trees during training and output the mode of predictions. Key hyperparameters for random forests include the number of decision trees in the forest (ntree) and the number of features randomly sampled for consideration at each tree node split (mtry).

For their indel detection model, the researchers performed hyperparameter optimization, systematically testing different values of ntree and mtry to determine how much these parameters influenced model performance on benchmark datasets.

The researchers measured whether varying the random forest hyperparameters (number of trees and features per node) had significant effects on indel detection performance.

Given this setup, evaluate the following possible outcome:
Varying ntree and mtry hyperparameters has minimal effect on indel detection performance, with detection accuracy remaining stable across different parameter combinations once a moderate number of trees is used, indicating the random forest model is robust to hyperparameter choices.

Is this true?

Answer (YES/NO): YES